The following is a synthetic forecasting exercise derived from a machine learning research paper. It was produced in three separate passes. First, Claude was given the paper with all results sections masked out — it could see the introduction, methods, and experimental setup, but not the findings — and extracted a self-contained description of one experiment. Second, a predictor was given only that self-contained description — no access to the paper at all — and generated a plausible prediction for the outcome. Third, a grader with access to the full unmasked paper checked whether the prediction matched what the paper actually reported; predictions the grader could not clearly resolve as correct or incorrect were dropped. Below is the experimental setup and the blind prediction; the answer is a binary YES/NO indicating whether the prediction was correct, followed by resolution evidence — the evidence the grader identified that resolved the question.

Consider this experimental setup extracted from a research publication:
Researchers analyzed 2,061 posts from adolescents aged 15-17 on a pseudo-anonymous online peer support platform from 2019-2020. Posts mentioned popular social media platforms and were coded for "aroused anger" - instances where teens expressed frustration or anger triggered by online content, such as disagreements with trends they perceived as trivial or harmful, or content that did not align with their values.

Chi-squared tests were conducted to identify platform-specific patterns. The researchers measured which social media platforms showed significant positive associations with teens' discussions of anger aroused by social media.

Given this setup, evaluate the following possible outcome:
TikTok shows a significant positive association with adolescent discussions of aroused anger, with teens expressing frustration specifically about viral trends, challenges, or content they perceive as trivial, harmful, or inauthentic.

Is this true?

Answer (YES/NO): YES